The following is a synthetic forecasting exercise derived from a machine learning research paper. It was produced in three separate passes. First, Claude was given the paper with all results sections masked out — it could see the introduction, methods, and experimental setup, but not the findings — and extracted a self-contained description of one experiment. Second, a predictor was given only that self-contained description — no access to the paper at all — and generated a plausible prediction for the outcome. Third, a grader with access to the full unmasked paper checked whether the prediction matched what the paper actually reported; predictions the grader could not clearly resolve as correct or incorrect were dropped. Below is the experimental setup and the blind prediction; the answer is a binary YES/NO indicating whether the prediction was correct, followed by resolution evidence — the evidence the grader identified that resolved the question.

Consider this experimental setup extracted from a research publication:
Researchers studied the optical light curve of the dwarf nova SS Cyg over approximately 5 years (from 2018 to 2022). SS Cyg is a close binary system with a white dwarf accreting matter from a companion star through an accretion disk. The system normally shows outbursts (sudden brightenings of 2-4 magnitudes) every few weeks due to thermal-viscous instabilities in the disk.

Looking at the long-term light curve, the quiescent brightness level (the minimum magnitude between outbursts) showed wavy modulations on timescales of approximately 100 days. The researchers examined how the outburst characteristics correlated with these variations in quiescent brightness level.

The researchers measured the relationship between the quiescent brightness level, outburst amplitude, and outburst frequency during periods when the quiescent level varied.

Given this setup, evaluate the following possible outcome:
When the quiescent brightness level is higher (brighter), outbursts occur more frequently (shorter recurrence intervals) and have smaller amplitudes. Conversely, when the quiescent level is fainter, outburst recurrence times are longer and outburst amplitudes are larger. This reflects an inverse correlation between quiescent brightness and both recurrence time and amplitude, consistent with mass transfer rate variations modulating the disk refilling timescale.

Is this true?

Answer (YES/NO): YES